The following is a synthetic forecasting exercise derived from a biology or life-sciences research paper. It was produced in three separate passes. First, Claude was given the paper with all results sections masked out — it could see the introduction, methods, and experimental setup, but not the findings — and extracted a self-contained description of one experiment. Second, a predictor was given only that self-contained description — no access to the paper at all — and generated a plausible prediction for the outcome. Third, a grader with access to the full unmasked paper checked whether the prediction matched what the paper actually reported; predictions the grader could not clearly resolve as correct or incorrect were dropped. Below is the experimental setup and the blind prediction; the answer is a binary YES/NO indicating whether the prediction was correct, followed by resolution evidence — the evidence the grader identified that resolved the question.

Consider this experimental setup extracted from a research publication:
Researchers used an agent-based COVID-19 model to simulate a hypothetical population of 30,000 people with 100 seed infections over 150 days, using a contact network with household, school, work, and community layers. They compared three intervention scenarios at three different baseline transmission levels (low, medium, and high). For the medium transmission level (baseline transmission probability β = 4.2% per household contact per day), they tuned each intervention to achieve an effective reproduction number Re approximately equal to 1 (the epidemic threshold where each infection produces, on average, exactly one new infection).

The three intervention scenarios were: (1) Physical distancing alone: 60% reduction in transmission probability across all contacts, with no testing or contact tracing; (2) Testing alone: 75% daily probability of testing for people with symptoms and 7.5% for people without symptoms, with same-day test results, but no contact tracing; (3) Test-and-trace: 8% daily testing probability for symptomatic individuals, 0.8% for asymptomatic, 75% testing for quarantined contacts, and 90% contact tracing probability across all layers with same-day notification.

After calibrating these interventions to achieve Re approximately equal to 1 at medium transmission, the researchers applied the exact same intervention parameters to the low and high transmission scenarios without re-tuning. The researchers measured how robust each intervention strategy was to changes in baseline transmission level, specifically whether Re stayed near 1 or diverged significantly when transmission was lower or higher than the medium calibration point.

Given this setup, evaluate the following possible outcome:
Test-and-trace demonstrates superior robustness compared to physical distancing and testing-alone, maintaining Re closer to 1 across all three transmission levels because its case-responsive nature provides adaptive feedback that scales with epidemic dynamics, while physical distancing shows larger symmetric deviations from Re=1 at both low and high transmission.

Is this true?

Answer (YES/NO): YES